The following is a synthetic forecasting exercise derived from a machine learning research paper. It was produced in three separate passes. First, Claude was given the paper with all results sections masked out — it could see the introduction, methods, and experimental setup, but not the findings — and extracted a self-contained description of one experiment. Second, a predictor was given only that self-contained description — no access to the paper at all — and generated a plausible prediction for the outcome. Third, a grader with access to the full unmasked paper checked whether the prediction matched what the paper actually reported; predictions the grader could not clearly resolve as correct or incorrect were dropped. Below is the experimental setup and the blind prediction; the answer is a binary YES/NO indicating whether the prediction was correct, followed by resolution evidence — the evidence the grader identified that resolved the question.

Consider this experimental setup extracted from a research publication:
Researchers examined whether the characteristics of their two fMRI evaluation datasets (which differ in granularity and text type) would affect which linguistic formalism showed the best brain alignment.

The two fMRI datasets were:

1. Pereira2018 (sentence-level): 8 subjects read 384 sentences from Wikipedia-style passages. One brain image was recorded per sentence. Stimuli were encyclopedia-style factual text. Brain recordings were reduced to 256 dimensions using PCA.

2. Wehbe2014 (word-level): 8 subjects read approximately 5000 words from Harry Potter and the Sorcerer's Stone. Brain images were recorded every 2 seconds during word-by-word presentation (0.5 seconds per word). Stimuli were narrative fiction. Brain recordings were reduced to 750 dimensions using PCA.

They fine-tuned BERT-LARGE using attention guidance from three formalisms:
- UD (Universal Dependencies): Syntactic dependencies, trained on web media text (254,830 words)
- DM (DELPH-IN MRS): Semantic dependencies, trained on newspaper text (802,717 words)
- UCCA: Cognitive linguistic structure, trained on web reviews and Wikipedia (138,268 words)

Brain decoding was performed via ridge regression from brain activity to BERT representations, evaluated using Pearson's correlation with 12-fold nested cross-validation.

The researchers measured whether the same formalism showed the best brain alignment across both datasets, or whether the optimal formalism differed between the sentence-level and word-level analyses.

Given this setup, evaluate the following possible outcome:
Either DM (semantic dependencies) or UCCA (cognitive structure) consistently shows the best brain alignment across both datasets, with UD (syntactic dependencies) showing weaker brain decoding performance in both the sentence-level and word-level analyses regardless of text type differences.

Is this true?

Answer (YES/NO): NO